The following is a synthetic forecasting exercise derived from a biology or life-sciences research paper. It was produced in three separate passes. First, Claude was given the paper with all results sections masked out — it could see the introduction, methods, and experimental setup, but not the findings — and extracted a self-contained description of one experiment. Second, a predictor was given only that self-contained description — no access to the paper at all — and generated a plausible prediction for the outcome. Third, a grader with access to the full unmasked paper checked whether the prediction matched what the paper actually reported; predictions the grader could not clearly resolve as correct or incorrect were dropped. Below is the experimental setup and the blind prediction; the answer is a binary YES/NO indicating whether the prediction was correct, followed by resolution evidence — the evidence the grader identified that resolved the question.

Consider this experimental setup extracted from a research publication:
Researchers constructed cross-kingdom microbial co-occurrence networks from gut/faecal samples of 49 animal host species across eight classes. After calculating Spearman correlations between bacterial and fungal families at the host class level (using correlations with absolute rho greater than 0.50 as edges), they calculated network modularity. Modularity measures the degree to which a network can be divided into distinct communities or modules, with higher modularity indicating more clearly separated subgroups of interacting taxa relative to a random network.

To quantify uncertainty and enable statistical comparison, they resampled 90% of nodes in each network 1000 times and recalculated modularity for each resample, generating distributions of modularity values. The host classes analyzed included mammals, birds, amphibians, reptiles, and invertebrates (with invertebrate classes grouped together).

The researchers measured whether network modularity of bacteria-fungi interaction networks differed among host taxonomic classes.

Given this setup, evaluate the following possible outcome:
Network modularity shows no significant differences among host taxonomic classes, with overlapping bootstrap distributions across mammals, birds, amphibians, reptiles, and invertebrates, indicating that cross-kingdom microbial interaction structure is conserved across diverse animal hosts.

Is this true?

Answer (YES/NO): NO